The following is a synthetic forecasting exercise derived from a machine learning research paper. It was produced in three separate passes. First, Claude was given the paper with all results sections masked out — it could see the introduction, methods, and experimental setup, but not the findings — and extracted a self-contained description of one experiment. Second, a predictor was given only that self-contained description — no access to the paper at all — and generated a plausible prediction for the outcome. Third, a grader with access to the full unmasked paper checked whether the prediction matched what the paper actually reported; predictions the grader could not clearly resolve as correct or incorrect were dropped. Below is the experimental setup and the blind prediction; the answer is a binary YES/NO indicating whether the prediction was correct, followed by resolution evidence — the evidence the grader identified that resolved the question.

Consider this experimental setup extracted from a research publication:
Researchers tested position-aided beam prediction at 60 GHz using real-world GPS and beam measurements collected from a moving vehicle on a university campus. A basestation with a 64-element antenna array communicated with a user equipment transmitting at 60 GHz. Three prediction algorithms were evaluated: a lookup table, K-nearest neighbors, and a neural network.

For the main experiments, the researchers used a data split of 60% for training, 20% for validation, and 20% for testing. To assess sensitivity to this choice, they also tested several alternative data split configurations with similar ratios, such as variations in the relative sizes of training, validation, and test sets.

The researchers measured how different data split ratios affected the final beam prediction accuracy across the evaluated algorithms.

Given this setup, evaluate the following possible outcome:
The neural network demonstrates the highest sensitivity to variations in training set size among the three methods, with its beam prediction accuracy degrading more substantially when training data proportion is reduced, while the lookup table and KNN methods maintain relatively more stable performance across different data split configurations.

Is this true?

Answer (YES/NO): NO